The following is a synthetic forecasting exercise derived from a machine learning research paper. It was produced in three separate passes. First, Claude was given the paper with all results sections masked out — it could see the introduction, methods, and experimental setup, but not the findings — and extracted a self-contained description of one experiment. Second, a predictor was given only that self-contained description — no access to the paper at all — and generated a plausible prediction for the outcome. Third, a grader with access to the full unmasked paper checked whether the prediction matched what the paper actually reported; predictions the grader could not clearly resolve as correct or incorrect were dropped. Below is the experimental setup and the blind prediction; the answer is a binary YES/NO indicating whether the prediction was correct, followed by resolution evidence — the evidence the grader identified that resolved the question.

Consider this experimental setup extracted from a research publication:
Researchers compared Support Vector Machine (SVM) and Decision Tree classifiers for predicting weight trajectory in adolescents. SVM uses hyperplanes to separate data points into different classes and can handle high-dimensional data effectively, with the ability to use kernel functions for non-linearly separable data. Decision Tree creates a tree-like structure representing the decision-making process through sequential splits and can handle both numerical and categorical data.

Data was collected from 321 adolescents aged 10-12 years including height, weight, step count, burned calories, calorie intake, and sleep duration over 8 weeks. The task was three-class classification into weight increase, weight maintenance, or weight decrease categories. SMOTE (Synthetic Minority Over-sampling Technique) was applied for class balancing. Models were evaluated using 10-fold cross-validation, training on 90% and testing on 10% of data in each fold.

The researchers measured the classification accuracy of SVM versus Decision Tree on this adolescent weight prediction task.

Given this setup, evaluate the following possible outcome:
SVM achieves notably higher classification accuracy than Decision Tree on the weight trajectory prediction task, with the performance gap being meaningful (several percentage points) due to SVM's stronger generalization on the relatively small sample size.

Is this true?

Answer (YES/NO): NO